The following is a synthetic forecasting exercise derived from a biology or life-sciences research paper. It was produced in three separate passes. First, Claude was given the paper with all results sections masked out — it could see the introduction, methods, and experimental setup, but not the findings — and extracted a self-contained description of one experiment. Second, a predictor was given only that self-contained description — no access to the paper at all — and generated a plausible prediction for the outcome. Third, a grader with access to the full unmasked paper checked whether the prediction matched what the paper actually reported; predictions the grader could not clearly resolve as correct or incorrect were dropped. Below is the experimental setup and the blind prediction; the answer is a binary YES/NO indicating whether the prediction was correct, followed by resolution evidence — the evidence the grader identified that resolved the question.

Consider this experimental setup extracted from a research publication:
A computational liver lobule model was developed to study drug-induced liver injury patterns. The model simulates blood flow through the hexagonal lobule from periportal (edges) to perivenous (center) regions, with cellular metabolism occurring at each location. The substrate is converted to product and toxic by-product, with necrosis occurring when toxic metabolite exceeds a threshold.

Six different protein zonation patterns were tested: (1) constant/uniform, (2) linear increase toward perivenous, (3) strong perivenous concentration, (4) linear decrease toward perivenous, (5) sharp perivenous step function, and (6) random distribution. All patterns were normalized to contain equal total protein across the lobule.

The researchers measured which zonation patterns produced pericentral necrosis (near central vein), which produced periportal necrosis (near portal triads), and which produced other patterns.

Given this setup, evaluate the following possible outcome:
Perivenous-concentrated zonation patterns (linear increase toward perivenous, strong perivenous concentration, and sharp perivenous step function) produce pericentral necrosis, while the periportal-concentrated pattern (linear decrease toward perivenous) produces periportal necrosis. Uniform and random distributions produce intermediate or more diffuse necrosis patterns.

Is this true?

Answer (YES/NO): NO